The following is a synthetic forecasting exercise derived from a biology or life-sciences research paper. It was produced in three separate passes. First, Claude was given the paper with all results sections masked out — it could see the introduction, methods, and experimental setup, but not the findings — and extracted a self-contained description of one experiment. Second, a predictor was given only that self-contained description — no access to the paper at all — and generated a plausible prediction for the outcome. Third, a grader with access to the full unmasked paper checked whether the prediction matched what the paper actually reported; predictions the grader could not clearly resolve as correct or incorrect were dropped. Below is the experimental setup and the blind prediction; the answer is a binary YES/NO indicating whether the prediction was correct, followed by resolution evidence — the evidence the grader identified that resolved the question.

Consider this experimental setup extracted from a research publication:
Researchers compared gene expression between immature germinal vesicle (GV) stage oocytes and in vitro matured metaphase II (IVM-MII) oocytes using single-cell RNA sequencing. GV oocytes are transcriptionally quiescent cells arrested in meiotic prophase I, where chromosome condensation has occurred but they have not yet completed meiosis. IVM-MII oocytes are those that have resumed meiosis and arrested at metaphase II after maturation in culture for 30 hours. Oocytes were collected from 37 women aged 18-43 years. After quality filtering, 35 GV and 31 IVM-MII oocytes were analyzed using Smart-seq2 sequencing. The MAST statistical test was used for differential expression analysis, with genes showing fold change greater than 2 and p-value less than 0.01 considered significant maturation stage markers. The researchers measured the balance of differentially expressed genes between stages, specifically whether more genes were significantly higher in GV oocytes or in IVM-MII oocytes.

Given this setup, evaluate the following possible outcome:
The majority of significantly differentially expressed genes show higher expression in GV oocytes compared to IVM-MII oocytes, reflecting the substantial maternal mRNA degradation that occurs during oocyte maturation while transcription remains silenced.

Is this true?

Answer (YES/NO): YES